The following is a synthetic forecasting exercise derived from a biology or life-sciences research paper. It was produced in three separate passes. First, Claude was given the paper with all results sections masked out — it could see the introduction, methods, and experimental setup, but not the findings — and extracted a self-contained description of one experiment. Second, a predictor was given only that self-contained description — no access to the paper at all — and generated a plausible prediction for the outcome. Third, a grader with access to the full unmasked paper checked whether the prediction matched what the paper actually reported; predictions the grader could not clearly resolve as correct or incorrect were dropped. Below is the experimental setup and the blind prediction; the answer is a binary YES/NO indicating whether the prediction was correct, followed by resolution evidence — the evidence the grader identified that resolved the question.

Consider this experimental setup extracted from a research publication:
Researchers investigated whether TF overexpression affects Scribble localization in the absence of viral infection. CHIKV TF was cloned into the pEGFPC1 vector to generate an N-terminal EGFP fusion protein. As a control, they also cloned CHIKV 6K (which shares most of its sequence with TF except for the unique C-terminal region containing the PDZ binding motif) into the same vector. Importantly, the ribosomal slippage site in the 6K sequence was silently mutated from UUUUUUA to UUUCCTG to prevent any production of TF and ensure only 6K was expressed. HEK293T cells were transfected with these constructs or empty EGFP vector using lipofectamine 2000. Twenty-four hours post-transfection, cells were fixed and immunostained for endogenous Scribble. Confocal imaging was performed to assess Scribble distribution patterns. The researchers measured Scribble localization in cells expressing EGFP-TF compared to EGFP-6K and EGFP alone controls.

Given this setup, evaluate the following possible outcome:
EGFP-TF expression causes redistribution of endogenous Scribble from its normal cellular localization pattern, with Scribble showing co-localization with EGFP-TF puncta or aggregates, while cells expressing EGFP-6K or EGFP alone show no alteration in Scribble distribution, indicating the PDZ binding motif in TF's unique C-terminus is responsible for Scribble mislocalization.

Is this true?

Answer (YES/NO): YES